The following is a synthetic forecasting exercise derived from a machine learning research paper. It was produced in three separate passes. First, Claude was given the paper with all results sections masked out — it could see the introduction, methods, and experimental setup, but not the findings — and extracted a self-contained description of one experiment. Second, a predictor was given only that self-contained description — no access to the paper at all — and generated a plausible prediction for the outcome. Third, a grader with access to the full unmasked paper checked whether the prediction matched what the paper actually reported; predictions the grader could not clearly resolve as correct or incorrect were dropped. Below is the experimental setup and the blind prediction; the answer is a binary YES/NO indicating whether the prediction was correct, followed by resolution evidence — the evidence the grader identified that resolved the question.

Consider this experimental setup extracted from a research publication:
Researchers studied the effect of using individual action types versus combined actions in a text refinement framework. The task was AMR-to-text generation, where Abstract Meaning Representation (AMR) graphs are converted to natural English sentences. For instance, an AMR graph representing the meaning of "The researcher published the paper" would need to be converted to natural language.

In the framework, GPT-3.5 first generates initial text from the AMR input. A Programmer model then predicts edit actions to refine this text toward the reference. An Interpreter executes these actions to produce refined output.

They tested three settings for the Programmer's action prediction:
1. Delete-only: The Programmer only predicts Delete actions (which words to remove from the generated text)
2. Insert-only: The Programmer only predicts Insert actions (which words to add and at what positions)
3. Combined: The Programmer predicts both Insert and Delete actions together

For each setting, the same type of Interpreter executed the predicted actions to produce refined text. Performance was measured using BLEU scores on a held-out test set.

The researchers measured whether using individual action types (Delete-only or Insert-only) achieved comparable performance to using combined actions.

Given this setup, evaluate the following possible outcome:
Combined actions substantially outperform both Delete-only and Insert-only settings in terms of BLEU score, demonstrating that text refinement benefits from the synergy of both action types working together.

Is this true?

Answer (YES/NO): NO